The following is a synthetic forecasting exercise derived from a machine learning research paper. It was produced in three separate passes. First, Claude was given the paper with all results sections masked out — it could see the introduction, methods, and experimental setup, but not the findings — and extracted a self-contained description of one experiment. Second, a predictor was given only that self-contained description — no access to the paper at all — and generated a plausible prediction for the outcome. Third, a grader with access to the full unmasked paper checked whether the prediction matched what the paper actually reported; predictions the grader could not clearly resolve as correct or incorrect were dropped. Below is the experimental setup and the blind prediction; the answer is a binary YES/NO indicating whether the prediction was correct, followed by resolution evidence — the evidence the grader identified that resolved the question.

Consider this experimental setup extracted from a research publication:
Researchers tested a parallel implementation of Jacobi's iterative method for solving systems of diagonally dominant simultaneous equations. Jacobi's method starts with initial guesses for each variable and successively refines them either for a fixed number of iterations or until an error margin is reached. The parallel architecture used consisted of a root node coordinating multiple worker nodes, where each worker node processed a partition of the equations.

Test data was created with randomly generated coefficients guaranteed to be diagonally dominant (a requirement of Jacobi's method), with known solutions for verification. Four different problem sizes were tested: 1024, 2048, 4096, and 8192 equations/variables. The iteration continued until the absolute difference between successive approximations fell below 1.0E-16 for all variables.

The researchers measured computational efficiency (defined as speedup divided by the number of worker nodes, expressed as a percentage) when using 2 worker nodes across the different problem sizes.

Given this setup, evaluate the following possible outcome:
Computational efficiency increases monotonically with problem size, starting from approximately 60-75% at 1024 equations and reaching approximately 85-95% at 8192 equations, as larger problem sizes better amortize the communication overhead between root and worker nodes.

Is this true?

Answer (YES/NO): NO